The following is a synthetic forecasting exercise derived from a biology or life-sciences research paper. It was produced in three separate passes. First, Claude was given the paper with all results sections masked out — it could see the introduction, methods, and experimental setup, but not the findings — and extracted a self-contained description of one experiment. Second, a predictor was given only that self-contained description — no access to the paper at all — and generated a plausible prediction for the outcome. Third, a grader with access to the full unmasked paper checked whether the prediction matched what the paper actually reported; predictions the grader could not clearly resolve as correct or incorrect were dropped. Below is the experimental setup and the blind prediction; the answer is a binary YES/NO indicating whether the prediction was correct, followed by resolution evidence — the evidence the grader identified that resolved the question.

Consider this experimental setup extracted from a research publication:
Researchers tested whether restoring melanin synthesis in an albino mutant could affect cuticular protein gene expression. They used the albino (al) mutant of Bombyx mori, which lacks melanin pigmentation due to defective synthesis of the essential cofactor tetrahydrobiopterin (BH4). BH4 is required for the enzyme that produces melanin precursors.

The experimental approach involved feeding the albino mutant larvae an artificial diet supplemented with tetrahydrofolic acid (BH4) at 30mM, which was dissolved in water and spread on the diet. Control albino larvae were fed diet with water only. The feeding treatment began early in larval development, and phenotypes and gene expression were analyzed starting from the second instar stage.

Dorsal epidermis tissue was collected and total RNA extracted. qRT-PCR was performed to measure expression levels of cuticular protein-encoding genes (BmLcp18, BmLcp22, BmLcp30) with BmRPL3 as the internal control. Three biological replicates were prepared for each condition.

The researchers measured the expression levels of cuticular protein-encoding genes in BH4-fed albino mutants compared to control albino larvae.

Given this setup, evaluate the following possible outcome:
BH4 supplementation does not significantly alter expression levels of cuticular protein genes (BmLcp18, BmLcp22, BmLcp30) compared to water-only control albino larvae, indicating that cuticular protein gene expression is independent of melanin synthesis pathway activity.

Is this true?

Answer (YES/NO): NO